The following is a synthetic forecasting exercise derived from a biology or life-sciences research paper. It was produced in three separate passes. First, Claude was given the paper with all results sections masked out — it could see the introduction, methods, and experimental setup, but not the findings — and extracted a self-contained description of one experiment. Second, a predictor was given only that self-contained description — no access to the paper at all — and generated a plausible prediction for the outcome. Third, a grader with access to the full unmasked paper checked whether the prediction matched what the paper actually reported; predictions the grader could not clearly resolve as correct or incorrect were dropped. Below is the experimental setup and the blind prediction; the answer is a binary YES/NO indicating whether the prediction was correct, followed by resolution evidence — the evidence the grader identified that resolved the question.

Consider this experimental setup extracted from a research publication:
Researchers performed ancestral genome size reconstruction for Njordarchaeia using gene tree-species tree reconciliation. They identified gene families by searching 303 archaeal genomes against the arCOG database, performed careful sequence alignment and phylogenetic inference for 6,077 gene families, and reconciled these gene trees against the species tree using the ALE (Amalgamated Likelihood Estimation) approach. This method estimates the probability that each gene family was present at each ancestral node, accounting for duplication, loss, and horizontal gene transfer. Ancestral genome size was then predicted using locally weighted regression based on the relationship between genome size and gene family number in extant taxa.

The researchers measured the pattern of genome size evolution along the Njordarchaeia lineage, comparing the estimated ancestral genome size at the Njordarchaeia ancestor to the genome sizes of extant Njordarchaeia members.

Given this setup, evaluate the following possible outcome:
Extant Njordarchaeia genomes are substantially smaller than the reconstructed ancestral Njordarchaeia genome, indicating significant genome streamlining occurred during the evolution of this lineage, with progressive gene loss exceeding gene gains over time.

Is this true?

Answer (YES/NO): YES